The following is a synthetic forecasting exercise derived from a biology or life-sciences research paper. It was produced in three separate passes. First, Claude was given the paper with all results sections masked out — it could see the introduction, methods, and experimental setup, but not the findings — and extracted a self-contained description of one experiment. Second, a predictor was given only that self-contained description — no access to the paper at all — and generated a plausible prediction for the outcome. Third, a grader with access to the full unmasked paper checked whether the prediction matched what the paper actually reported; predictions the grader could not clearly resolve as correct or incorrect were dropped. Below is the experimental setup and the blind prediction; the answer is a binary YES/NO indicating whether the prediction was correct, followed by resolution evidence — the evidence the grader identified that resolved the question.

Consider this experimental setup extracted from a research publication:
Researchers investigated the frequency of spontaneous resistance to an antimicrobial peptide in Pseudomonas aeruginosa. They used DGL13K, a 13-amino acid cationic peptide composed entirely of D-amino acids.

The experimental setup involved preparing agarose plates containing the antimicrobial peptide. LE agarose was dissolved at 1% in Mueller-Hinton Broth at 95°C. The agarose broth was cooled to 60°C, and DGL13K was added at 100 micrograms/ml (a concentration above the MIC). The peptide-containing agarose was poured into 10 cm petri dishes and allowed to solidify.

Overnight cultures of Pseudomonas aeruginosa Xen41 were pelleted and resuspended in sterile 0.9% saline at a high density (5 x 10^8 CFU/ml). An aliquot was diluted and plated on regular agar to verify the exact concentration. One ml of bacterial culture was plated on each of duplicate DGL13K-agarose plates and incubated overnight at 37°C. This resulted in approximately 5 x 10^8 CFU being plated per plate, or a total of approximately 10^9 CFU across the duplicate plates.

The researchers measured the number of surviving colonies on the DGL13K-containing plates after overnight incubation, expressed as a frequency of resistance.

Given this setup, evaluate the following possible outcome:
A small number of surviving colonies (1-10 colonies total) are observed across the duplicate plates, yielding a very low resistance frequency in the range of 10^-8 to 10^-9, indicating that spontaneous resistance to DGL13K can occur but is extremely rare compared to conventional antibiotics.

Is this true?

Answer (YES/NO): NO